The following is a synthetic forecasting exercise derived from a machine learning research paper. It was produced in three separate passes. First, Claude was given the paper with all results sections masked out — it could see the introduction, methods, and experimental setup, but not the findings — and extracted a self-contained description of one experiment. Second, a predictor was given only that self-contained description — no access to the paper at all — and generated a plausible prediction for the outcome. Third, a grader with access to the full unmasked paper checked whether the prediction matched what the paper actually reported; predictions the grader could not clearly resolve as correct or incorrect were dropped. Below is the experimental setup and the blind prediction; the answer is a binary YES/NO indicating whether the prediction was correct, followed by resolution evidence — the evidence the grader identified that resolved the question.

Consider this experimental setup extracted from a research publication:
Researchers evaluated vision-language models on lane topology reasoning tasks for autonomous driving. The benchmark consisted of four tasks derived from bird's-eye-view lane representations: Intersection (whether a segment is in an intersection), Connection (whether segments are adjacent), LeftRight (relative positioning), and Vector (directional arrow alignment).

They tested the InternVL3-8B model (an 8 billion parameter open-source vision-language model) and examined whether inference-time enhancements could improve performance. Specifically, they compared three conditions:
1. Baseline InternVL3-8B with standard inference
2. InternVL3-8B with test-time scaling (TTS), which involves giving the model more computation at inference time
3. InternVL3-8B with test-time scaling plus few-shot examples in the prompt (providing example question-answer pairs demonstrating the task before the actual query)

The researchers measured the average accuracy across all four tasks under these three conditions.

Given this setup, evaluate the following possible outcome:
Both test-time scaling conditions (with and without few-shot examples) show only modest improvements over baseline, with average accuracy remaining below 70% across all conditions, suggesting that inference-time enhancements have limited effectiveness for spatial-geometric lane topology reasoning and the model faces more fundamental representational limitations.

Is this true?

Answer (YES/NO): YES